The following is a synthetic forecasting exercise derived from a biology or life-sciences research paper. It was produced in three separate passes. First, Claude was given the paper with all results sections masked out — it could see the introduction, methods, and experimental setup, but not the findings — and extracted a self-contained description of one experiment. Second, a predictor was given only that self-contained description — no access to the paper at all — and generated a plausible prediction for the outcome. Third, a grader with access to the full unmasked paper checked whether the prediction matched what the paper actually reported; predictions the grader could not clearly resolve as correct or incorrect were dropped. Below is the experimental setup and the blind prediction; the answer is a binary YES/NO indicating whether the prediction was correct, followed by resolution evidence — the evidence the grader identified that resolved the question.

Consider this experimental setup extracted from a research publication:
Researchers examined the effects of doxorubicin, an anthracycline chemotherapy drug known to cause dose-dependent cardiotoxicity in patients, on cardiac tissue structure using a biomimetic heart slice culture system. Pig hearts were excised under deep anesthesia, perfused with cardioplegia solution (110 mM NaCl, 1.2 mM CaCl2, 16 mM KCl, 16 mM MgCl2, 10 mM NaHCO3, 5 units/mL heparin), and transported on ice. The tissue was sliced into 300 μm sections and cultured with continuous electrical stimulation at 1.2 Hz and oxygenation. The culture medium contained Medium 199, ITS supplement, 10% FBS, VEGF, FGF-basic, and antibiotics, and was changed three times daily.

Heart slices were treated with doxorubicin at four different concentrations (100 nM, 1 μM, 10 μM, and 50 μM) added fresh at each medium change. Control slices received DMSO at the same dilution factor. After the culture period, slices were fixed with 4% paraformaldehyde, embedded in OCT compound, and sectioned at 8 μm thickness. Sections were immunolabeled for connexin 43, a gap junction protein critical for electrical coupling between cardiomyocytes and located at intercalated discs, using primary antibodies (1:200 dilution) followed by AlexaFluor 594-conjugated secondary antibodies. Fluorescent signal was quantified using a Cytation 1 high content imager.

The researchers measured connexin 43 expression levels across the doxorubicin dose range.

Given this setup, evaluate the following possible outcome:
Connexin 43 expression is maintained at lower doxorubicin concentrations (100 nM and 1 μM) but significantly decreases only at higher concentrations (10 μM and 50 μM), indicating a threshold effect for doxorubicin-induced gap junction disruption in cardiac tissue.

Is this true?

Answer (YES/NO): NO